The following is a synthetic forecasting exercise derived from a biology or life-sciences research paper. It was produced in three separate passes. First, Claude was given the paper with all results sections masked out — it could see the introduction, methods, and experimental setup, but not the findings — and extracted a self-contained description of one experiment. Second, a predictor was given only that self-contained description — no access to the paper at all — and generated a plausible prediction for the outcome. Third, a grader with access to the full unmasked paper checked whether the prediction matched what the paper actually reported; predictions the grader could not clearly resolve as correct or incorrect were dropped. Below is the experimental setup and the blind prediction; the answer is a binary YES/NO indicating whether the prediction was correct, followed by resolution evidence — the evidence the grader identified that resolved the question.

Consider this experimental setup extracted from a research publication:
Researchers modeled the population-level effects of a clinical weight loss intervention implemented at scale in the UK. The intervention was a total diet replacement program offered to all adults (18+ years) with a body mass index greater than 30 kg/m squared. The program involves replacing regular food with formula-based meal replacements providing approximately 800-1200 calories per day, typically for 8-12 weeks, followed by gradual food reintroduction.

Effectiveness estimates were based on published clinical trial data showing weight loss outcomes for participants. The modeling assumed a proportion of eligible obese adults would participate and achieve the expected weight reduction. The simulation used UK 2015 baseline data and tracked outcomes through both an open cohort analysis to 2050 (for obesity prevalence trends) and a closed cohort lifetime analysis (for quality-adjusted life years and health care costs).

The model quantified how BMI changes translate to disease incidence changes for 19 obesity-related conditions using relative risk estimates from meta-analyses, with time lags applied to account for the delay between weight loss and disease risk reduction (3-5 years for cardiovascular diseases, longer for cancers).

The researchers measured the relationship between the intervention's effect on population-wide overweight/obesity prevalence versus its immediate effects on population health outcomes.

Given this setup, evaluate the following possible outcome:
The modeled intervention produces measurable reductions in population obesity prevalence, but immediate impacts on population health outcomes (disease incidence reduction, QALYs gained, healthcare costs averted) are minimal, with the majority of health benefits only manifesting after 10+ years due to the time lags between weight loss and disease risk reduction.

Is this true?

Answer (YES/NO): NO